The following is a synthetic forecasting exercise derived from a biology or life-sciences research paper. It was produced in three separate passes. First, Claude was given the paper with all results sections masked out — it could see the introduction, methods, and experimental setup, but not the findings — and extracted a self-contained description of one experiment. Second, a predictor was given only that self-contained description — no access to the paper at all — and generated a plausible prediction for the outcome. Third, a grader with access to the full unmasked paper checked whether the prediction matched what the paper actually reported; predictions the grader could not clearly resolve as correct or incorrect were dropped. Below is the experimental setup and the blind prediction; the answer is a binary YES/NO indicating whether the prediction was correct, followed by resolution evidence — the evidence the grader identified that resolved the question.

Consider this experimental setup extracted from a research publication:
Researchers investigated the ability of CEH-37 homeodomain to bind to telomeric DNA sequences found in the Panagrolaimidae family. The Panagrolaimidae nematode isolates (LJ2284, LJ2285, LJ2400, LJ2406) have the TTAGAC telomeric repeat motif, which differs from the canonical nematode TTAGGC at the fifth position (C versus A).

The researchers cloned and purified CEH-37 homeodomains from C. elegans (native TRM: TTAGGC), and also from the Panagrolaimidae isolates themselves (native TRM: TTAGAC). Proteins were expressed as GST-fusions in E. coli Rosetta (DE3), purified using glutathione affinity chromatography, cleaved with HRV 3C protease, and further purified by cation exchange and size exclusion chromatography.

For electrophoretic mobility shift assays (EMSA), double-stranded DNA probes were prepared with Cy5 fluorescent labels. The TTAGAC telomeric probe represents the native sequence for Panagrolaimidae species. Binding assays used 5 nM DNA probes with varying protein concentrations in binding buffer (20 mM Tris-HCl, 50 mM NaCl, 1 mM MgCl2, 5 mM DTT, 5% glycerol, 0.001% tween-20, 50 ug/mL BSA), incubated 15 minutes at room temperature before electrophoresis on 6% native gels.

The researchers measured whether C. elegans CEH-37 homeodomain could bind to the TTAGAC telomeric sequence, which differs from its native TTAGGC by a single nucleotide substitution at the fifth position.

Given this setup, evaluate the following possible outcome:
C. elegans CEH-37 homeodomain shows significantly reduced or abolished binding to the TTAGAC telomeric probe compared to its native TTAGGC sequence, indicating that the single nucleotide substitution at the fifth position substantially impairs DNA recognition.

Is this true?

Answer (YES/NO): NO